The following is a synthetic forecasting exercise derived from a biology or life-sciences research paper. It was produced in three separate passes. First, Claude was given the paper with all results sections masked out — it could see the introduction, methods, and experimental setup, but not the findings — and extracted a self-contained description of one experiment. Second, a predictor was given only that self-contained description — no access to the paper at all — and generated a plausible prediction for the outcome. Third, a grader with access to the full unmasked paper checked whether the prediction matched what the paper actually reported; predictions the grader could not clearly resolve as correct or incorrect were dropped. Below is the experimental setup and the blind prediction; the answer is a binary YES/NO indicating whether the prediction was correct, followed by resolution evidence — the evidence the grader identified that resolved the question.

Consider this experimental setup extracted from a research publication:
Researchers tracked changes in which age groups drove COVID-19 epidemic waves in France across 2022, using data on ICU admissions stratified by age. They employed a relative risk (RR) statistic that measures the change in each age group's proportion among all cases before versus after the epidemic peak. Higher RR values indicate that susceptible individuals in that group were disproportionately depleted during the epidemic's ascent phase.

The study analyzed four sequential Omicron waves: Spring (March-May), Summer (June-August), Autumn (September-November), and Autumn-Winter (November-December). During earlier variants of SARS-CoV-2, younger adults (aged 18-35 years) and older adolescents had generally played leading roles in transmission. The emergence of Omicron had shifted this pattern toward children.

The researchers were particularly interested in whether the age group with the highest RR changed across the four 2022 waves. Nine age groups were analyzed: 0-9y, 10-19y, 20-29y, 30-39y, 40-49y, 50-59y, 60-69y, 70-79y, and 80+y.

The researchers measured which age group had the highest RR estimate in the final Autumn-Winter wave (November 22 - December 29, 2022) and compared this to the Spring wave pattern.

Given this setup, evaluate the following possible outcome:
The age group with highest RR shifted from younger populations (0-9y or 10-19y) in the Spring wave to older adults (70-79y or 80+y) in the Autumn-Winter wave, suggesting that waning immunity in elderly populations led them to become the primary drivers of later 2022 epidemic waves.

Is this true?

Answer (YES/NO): NO